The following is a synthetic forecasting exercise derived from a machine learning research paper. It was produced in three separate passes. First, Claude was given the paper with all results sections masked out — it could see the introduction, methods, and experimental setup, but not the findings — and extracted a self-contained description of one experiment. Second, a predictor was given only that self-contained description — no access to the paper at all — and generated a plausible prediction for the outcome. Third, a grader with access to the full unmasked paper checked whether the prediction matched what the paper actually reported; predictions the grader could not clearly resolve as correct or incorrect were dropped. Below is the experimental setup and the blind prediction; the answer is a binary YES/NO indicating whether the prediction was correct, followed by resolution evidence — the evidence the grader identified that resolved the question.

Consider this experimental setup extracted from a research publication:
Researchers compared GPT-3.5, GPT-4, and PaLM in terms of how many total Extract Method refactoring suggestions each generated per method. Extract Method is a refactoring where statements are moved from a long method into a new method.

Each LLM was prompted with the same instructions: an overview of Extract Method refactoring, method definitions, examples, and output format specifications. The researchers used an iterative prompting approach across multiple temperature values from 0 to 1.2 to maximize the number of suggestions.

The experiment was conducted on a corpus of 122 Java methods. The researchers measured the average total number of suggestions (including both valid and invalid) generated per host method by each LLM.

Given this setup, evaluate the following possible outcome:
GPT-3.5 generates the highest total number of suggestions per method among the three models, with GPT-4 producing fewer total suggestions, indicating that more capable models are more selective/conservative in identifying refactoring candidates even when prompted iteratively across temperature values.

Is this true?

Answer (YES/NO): YES